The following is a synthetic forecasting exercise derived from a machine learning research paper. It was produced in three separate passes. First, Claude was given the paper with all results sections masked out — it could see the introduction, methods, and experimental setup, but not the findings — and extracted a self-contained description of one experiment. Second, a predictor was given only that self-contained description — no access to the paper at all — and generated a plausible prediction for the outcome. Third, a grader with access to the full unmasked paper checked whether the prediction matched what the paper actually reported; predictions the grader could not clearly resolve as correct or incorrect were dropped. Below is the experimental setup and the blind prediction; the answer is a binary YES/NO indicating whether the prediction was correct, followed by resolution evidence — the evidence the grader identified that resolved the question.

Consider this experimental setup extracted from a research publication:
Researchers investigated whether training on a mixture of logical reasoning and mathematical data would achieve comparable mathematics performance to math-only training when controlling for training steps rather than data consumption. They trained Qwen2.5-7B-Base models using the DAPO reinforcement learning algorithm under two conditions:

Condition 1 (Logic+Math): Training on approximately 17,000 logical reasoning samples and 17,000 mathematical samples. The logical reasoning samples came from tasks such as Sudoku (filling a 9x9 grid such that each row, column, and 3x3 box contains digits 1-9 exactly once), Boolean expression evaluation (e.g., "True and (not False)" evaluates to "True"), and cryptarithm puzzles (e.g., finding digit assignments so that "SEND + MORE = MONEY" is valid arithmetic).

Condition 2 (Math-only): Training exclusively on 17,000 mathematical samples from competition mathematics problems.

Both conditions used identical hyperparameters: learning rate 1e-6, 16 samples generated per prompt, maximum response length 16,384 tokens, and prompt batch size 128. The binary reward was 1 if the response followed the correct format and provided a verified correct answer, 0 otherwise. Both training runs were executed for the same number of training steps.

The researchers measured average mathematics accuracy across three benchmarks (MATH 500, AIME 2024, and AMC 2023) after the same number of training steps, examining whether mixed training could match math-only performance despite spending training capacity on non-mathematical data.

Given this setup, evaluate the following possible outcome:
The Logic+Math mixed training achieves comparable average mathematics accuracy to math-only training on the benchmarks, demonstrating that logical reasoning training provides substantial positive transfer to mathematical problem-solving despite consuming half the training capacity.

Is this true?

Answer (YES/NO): YES